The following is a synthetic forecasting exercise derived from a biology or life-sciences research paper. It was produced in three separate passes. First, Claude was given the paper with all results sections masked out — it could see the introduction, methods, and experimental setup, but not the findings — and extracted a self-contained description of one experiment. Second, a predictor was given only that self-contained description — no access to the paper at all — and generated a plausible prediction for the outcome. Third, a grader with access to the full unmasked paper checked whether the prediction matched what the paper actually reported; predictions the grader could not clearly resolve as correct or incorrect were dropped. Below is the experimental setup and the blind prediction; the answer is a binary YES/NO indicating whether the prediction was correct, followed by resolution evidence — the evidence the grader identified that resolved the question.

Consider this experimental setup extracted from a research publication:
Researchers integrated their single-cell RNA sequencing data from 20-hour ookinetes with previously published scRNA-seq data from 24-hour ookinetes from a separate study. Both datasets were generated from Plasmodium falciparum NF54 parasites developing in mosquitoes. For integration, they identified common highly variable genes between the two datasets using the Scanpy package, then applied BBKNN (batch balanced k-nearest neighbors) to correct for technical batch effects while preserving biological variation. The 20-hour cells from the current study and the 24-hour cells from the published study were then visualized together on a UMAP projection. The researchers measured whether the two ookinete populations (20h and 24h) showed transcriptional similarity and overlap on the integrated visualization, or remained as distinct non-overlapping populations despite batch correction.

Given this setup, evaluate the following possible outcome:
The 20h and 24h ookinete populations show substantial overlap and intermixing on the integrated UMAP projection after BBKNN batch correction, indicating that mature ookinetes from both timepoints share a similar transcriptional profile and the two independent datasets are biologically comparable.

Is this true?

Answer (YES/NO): YES